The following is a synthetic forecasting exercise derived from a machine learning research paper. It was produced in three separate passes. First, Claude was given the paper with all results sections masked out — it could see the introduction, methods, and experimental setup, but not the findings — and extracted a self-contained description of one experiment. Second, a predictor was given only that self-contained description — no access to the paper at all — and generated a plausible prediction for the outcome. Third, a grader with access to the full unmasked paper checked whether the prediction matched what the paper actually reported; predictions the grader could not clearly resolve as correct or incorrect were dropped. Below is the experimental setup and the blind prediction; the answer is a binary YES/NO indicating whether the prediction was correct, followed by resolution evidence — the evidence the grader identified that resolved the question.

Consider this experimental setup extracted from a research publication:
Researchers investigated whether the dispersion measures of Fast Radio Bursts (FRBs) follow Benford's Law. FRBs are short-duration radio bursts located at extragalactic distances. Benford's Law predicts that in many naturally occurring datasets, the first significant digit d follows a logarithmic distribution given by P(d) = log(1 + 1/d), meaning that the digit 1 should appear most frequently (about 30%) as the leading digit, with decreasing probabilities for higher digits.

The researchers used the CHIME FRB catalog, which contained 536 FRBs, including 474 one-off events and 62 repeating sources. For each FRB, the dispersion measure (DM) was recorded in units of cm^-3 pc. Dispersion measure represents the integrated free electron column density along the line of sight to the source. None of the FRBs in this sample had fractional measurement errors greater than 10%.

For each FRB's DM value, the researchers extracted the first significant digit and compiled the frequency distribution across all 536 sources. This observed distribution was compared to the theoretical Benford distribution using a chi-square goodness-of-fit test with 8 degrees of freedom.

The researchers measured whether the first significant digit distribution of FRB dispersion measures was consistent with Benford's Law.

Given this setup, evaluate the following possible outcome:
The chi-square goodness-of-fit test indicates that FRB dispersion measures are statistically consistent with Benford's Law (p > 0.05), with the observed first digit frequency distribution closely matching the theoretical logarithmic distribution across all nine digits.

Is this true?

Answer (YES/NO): NO